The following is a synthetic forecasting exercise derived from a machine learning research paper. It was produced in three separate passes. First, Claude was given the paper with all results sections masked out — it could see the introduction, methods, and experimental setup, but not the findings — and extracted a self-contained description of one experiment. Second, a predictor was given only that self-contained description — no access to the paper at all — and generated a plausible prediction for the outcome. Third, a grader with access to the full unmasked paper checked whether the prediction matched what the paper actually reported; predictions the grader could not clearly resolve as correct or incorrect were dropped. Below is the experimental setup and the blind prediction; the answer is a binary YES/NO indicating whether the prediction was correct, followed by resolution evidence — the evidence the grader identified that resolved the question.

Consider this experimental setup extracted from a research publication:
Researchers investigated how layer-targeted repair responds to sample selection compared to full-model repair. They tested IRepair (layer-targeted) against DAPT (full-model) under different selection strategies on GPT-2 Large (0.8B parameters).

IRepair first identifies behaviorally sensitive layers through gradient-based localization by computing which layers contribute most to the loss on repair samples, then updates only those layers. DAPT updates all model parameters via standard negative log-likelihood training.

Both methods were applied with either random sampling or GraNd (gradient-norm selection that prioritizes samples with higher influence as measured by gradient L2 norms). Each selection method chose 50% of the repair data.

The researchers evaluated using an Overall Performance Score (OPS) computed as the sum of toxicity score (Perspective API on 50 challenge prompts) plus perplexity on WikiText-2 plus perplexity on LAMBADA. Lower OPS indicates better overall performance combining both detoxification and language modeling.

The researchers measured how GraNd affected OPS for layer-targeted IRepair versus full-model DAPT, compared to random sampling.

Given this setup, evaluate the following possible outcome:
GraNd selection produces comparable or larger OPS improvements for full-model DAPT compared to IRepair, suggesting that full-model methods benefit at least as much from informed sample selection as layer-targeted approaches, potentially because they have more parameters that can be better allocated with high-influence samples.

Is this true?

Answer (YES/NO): NO